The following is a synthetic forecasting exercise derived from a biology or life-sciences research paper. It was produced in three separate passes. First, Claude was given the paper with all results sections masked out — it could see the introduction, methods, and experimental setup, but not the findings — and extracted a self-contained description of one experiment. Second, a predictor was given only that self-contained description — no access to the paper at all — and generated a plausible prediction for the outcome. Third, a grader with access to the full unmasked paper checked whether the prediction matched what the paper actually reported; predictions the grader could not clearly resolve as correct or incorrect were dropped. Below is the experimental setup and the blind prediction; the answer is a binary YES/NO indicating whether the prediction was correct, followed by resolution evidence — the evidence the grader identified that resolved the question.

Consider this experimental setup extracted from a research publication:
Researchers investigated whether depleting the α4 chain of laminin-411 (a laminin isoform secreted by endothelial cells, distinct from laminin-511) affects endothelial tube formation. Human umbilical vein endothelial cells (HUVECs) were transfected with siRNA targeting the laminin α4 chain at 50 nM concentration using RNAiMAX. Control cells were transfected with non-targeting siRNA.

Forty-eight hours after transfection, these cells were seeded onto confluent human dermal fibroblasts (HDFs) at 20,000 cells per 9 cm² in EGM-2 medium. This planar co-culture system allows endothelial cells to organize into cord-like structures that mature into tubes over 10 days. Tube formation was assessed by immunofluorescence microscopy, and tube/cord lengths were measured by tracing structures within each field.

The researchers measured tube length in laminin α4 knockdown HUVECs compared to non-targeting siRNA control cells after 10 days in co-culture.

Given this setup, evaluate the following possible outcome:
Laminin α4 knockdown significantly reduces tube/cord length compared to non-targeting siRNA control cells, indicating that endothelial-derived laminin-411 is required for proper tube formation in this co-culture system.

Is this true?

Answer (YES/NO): YES